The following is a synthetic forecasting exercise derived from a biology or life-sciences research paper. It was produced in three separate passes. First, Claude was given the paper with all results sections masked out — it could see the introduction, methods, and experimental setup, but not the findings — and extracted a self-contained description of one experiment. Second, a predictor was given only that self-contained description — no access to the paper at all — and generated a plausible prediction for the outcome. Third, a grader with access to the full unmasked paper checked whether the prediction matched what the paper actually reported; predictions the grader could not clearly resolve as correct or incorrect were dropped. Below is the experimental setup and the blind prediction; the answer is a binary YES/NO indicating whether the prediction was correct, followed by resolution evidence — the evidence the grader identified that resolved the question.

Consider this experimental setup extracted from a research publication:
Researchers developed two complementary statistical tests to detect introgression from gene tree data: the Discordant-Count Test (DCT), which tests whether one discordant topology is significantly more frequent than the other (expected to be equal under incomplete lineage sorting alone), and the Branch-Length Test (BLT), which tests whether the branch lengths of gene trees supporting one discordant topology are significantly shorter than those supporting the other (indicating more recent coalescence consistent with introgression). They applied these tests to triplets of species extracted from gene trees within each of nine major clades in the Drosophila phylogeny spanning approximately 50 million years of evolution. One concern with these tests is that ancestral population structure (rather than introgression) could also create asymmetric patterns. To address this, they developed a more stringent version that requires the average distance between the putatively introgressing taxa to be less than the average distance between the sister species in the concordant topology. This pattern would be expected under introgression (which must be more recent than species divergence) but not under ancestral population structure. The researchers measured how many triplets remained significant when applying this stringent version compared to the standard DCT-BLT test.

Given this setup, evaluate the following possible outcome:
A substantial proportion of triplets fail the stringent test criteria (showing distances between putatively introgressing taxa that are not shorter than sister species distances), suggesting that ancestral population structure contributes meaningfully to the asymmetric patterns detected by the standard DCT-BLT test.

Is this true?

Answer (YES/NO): NO